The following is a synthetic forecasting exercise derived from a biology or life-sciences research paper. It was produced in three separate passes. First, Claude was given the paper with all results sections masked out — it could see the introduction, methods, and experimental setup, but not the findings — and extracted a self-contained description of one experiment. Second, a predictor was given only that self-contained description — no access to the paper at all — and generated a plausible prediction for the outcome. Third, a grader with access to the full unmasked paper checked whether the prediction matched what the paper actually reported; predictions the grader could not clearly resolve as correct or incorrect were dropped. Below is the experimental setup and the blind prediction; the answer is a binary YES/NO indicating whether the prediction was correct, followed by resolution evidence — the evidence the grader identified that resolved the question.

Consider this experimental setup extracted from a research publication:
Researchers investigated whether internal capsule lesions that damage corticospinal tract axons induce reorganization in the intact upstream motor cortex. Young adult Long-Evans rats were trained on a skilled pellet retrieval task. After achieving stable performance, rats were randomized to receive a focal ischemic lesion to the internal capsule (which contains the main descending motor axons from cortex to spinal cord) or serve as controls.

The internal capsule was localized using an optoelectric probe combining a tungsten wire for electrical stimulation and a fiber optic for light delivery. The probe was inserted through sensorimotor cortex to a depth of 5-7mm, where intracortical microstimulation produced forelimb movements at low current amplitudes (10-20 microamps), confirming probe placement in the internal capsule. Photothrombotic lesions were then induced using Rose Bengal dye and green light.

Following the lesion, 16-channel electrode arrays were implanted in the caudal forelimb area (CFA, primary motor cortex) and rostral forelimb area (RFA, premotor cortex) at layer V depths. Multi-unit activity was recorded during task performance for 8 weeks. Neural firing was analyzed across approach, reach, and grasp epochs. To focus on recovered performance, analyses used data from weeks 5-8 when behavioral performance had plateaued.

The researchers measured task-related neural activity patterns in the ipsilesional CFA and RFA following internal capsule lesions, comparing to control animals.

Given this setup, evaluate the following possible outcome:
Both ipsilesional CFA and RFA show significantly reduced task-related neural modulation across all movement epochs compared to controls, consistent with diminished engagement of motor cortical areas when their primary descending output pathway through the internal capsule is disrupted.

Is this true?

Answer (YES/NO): NO